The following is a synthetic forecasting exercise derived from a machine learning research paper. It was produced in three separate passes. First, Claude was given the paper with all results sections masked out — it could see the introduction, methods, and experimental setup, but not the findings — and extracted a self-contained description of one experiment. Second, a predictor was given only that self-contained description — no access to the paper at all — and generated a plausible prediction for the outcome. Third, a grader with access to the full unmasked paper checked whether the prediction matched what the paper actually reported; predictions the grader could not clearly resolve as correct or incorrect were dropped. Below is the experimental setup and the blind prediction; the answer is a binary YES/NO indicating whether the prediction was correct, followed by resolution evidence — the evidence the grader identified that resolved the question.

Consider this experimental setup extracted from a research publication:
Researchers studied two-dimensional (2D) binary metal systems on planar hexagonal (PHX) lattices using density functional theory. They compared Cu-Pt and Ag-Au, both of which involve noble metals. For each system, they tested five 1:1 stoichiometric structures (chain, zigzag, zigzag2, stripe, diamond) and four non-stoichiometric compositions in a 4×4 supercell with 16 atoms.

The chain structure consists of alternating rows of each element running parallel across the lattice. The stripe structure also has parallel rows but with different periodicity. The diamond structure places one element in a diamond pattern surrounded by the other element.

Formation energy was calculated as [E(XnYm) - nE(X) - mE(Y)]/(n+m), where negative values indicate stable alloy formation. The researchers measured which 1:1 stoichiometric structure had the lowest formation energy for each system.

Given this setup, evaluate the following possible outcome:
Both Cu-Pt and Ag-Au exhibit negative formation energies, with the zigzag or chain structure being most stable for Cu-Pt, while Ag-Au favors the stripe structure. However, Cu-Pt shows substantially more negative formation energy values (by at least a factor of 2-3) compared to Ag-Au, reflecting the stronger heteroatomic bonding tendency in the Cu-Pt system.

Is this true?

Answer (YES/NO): NO